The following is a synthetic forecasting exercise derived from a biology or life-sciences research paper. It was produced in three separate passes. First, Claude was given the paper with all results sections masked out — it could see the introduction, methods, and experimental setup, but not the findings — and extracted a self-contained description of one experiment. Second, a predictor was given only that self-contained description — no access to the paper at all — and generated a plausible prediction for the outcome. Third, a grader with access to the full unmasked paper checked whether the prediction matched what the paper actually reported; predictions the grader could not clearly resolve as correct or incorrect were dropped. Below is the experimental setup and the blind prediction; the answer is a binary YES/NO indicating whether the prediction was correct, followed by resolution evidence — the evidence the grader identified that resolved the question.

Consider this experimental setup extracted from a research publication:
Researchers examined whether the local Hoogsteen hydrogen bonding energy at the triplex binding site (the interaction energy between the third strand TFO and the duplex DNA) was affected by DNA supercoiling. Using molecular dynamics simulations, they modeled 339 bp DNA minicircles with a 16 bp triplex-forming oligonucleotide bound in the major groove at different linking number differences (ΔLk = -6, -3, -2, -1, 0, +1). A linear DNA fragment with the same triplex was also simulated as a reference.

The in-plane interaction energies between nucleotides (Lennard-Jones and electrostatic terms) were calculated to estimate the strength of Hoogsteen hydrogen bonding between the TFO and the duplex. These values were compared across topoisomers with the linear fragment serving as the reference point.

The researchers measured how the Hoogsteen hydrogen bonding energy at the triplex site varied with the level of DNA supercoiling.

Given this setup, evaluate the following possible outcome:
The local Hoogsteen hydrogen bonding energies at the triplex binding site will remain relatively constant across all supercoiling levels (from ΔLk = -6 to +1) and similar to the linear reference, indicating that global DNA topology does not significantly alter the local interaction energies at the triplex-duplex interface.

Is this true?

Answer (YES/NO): NO